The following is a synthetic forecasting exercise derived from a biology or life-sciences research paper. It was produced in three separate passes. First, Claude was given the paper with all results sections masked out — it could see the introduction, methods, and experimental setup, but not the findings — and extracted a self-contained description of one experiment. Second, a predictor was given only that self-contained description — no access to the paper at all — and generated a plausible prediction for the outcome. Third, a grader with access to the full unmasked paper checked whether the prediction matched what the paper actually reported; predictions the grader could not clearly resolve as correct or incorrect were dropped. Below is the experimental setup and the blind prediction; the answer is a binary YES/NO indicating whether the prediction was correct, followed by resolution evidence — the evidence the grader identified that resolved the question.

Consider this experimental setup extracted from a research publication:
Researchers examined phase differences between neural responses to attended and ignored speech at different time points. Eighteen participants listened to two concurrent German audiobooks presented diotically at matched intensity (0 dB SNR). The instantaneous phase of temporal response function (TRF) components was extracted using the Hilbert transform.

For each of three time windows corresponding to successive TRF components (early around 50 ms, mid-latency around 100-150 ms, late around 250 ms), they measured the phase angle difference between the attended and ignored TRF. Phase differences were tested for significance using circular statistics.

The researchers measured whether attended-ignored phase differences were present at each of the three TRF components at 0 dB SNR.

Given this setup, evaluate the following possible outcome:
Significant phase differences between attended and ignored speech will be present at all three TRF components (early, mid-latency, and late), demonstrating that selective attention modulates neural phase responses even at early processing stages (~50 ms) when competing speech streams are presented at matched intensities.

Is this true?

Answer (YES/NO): YES